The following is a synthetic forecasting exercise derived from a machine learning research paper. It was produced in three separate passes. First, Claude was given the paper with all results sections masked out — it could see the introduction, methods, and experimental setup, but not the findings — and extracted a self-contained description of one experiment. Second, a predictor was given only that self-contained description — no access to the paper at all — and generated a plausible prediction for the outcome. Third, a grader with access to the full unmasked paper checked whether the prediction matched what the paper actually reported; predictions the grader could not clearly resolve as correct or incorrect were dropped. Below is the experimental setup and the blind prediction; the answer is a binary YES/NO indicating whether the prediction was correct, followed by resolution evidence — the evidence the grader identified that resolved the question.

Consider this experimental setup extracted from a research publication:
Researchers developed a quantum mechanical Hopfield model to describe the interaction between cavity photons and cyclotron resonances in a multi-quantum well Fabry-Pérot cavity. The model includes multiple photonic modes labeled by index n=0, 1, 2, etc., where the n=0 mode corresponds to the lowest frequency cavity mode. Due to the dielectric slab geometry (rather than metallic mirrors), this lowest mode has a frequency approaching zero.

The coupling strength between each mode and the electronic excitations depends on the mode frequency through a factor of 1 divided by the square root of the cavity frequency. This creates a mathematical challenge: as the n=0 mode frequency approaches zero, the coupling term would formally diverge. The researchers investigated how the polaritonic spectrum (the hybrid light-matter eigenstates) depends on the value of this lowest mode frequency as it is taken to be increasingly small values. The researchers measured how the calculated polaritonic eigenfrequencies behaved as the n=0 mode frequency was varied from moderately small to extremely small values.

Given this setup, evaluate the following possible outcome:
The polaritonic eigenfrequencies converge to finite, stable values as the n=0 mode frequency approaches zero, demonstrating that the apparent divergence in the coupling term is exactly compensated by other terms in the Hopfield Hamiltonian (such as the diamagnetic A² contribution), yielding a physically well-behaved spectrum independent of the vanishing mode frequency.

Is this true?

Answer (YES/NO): YES